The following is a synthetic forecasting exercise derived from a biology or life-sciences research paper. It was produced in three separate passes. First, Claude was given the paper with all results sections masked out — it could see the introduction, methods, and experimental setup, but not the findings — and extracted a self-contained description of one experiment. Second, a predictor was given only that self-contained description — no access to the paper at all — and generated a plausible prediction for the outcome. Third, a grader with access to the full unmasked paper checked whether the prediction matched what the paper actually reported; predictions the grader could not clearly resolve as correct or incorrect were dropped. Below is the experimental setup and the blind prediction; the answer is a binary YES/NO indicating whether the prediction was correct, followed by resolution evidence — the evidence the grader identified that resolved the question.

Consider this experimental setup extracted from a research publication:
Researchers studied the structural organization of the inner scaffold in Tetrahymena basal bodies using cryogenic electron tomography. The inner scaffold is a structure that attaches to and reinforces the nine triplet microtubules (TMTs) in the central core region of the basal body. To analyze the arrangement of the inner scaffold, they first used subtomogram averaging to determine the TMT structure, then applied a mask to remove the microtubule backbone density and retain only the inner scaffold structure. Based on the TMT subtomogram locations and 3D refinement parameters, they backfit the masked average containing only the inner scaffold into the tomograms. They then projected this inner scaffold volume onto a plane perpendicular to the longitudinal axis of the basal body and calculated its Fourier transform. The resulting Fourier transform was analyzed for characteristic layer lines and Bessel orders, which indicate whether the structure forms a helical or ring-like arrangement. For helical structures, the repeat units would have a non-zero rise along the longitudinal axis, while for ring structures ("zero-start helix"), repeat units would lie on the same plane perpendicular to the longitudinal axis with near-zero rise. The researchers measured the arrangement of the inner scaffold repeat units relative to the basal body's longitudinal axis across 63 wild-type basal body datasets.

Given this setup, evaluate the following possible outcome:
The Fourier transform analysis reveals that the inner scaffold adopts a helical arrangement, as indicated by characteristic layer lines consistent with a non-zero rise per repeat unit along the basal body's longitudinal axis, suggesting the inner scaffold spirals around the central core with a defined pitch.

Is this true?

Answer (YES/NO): NO